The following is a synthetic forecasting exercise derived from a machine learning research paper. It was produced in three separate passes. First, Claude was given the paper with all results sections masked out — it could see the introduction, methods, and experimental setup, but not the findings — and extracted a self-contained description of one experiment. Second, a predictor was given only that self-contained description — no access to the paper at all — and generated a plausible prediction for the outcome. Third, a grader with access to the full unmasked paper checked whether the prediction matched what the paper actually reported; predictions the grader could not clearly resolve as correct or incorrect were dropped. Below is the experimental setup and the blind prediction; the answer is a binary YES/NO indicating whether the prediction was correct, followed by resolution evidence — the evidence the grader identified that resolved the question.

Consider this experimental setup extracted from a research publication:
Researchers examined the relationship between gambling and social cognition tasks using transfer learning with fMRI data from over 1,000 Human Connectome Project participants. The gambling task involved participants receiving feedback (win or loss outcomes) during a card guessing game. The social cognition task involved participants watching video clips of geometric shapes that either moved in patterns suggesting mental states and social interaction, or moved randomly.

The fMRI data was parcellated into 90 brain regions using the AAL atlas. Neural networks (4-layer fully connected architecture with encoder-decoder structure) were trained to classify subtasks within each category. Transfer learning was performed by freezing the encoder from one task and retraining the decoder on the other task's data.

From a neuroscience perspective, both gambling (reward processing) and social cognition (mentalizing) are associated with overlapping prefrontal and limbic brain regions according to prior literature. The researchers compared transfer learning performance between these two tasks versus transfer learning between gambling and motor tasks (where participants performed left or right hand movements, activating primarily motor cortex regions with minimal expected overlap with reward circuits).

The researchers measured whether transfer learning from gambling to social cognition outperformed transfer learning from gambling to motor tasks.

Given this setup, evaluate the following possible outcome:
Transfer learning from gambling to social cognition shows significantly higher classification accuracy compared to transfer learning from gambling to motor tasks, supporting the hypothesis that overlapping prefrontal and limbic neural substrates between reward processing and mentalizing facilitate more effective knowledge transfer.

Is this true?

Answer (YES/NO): YES